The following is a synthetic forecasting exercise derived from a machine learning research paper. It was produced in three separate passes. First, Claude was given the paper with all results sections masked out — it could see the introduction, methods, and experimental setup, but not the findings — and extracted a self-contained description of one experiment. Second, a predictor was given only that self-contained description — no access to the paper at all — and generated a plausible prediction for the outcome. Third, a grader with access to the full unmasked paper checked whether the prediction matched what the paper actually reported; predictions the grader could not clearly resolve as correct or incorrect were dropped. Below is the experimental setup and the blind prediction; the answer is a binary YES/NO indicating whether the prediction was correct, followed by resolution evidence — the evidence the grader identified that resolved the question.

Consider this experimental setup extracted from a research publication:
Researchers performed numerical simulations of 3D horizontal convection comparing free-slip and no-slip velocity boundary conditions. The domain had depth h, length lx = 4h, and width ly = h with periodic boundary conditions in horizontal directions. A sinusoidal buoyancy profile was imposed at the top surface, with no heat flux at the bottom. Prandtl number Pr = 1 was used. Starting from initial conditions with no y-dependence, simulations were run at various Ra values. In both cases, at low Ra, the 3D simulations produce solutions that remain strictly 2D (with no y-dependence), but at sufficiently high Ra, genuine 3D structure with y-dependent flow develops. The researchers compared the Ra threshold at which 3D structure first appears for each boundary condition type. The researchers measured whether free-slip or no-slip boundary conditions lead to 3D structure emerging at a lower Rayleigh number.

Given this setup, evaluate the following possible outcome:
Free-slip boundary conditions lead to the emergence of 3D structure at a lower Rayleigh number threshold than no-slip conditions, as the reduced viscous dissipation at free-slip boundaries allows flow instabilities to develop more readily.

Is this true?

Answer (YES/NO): NO